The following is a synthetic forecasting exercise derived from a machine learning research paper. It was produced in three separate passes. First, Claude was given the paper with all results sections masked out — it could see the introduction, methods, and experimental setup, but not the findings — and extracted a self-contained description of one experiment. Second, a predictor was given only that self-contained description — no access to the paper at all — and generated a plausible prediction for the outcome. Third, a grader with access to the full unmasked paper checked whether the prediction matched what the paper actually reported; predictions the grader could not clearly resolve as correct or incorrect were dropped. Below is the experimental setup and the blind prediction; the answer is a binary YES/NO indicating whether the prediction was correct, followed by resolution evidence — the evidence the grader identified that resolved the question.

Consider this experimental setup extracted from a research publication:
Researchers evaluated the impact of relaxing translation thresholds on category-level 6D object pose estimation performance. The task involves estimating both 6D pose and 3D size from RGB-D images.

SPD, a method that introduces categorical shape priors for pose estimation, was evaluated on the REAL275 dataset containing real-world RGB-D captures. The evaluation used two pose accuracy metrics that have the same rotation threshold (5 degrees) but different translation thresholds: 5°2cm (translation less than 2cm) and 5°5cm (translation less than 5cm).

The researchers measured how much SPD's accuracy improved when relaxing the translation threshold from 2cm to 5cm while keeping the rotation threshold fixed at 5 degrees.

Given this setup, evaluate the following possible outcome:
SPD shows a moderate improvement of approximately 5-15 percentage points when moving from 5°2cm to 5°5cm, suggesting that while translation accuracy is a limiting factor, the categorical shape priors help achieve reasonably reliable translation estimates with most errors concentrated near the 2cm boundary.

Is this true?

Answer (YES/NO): NO